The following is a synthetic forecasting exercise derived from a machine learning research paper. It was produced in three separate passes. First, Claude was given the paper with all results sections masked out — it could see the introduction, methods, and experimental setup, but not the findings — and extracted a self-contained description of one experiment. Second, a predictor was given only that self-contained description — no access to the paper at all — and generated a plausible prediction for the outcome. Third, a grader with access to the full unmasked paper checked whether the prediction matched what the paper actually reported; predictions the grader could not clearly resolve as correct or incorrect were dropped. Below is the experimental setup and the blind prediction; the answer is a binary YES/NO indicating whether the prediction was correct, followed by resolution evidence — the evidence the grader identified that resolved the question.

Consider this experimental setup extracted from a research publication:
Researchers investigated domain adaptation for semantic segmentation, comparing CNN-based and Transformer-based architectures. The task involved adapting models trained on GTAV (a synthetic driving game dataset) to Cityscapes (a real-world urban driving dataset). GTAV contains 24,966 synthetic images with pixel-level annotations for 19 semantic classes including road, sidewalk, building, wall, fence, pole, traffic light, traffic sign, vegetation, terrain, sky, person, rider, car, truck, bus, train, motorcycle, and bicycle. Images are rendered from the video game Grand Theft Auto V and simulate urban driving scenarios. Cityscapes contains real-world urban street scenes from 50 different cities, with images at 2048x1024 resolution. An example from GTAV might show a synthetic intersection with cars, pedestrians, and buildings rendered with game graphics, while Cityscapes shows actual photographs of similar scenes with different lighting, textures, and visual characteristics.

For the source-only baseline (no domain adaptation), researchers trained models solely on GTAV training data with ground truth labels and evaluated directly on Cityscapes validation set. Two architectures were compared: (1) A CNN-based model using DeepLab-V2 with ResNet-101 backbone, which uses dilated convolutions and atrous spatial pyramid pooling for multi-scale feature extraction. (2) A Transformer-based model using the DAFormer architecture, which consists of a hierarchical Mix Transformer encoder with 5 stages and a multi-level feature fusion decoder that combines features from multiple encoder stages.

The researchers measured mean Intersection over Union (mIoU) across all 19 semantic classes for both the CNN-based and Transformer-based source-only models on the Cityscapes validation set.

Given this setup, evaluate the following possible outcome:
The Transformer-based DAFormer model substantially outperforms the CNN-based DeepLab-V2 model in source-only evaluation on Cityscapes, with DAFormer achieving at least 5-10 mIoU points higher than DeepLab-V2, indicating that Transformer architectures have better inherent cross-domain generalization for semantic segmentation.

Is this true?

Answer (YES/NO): YES